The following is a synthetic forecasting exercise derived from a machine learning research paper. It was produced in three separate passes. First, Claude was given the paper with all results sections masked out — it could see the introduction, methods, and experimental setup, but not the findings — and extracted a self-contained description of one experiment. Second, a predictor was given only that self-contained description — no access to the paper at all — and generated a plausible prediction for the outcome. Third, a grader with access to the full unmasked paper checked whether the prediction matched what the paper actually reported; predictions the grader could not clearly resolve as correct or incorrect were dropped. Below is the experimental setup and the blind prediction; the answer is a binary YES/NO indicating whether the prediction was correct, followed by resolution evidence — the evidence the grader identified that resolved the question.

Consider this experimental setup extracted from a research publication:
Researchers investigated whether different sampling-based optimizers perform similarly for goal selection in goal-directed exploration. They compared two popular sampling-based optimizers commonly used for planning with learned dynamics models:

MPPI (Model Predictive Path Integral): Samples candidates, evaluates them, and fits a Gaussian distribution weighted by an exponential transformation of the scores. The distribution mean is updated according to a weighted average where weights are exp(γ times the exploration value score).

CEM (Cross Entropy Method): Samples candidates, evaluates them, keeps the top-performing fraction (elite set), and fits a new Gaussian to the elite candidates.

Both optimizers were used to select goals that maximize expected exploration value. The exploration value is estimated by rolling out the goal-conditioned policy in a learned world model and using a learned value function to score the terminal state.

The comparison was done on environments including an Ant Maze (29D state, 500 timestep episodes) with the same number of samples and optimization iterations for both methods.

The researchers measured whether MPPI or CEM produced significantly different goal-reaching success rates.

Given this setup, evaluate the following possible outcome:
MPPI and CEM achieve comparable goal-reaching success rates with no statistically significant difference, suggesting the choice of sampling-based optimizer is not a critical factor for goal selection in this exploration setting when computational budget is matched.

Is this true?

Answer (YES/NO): YES